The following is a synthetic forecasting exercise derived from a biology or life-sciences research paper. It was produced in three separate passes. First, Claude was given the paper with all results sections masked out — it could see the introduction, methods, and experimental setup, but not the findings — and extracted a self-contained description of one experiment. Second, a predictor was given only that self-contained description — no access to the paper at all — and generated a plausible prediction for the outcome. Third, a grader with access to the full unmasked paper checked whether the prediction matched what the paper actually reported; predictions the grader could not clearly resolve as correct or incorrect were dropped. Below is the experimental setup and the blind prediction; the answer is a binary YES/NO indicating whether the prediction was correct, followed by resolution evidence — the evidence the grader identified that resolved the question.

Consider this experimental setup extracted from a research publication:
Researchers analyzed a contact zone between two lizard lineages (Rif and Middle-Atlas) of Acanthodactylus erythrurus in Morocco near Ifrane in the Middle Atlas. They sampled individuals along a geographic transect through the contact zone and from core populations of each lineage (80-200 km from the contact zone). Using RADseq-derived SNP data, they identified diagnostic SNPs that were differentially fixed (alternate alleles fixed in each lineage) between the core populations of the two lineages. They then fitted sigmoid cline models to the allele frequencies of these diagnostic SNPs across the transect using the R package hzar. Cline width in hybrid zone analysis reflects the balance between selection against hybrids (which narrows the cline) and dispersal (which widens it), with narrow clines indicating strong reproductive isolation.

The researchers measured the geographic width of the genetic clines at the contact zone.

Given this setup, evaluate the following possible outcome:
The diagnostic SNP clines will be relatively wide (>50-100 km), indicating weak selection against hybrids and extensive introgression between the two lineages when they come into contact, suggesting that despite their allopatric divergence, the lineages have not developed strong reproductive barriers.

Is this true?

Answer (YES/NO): NO